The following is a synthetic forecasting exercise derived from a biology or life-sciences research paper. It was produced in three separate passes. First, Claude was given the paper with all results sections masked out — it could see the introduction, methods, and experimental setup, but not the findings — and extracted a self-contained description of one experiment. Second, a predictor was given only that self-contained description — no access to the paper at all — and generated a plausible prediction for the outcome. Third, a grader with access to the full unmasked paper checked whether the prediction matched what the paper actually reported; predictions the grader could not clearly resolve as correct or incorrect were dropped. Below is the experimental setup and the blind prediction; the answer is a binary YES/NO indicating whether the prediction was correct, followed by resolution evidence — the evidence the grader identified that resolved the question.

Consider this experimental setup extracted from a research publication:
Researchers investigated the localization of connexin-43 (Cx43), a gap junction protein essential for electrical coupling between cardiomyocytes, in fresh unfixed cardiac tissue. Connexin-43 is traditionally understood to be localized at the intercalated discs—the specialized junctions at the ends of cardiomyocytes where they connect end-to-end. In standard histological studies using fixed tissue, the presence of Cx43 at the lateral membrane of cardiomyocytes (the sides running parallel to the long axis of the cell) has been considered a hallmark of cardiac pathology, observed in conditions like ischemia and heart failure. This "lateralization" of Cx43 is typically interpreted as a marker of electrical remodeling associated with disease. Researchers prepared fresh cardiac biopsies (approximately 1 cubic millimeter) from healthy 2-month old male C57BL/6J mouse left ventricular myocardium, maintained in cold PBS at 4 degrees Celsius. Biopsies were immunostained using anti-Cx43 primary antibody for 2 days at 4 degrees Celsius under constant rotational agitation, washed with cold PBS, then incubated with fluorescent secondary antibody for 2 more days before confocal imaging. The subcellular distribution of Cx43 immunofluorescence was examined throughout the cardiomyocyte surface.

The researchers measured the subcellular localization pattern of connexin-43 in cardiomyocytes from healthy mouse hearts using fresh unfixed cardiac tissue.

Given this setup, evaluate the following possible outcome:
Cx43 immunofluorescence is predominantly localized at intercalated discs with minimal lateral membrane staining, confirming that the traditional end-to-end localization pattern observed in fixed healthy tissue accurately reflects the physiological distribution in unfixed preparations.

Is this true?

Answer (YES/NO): NO